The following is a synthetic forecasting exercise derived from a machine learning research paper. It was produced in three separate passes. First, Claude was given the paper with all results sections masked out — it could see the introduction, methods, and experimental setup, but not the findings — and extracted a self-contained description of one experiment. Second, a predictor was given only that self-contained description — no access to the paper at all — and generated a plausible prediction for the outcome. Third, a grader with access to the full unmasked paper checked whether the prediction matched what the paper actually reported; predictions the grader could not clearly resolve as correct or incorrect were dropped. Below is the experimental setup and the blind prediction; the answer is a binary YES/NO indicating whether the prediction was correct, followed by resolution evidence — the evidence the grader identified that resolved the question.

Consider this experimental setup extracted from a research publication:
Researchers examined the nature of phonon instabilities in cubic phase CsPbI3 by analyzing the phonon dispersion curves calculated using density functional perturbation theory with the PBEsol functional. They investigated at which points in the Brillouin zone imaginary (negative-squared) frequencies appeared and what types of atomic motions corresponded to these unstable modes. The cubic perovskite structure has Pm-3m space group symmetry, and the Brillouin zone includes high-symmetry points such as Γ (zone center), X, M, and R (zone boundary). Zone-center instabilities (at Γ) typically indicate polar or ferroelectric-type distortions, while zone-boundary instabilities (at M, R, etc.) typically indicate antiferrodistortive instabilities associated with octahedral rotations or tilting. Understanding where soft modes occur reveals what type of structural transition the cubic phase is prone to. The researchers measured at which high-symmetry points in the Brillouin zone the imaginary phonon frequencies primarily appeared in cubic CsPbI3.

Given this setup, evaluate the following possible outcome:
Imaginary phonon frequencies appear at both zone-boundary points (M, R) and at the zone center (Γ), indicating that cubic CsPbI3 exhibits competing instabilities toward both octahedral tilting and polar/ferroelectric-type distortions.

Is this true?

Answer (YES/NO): YES